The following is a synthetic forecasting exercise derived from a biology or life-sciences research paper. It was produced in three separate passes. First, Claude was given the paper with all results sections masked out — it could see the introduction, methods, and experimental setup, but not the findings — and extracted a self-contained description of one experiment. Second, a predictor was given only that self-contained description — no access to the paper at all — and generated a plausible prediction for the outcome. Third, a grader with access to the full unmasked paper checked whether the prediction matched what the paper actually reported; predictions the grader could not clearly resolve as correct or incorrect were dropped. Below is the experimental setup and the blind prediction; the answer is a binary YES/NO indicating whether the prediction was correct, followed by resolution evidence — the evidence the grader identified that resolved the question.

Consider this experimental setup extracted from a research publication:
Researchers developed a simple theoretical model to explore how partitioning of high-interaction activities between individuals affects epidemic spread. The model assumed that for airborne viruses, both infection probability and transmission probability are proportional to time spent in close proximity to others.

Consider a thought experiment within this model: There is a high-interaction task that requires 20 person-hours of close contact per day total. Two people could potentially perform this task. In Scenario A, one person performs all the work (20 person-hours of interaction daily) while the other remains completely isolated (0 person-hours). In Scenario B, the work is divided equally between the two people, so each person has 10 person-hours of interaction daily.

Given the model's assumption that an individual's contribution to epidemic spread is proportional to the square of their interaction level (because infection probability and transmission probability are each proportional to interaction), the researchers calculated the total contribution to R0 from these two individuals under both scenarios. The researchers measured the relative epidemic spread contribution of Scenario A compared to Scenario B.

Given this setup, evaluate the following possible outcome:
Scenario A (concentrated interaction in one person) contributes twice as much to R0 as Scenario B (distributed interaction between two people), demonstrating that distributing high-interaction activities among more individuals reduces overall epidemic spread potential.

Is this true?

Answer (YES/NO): YES